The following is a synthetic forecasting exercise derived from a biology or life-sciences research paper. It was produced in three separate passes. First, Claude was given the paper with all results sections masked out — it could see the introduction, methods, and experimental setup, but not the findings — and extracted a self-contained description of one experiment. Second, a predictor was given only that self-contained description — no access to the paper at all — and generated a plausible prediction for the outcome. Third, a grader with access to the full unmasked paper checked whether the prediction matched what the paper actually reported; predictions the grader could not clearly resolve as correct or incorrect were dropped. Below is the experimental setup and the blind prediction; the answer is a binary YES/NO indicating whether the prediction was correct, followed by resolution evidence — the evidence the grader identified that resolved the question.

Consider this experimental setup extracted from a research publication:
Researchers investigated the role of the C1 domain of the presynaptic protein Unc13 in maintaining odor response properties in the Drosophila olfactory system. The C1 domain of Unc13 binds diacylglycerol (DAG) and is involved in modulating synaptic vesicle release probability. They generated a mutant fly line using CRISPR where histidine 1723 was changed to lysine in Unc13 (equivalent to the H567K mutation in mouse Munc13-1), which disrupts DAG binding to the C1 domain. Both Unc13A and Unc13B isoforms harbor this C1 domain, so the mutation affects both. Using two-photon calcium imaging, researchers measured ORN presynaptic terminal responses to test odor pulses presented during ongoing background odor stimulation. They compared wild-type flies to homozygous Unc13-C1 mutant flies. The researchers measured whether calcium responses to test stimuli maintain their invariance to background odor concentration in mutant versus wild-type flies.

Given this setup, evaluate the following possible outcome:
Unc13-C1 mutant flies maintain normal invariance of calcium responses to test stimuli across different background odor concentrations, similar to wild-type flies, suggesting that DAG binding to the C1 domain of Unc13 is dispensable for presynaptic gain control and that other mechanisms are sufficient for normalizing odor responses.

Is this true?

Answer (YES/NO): NO